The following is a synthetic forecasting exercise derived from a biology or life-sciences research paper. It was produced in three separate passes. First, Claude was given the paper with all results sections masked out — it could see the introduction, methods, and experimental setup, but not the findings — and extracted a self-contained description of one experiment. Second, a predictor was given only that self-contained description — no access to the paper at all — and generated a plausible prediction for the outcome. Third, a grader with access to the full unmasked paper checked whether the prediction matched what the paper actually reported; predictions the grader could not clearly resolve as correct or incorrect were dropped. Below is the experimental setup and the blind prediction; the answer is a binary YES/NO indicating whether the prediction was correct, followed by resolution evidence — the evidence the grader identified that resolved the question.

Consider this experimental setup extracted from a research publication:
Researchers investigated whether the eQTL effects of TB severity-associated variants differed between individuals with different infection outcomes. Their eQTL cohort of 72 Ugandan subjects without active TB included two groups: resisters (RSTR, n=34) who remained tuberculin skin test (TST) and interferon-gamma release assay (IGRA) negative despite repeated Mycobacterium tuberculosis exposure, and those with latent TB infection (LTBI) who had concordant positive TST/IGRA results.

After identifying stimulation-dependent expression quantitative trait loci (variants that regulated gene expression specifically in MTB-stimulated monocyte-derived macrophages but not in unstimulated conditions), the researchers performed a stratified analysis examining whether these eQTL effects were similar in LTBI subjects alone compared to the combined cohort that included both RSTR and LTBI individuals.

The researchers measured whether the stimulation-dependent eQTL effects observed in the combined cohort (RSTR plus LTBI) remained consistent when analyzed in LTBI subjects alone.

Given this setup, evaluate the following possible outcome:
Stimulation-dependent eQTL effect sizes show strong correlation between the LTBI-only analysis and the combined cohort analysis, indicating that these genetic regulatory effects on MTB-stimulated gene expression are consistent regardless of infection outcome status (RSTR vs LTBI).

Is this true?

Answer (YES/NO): YES